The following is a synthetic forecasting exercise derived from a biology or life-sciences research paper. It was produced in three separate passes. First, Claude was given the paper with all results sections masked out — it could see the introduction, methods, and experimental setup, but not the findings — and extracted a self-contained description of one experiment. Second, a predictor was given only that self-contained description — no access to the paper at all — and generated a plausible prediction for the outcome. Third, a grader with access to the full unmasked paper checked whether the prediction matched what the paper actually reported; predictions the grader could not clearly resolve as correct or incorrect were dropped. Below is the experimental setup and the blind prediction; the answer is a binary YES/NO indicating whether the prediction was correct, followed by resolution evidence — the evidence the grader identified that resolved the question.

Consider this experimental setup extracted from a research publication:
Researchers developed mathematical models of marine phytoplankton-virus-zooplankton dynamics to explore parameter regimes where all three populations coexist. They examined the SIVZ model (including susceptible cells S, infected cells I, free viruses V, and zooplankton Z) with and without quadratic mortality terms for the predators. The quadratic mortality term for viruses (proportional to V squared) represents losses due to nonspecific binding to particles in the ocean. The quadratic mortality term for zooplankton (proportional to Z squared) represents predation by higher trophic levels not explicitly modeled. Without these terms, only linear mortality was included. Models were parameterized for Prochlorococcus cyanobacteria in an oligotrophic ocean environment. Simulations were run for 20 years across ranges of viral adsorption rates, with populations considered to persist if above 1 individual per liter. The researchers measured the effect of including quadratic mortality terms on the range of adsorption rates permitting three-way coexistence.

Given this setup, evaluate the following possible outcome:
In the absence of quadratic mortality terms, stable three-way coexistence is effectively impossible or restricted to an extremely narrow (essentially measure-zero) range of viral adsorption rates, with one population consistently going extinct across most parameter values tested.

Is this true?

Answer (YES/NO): NO